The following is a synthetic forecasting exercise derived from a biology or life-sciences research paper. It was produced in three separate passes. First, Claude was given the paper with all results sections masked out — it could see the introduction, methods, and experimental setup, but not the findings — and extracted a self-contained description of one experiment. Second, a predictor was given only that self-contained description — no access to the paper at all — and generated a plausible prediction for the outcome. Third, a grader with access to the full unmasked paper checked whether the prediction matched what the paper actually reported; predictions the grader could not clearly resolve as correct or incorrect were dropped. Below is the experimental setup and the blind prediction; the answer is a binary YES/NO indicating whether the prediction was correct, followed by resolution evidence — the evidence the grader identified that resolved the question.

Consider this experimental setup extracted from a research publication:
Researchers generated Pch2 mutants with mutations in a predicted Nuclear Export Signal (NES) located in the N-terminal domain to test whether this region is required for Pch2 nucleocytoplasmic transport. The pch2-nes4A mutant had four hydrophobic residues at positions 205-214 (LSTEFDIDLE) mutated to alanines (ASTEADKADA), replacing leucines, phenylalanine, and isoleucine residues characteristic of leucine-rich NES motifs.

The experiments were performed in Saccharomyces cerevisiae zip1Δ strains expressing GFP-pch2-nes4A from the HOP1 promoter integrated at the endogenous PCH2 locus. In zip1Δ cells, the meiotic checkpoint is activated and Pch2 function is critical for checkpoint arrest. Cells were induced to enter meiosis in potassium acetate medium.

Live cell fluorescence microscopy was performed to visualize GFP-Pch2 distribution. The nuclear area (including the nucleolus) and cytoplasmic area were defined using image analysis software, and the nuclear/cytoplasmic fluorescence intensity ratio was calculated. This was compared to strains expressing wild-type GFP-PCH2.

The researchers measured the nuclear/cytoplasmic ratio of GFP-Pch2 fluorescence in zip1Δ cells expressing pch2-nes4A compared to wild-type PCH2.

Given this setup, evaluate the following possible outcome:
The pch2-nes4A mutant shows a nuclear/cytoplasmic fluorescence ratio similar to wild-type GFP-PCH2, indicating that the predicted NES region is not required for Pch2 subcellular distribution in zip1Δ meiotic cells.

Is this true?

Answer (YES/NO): NO